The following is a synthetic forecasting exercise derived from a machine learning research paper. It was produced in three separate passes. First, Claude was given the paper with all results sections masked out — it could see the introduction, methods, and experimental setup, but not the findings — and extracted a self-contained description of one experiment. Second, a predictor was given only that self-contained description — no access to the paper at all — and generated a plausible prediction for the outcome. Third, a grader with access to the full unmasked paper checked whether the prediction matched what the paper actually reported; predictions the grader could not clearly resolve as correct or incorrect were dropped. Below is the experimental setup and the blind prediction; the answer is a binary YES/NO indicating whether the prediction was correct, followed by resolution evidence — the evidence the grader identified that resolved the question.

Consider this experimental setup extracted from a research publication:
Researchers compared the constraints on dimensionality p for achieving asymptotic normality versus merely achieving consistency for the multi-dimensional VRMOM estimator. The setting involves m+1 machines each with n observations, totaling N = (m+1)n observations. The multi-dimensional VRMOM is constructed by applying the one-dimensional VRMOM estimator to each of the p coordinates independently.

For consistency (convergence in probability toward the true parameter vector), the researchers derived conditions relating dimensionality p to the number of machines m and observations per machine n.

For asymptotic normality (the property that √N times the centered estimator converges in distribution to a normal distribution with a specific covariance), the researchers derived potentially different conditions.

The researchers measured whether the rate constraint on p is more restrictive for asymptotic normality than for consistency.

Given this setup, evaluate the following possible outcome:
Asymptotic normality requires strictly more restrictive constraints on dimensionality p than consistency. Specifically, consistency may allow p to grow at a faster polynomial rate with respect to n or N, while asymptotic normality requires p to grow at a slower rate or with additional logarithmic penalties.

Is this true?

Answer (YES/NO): YES